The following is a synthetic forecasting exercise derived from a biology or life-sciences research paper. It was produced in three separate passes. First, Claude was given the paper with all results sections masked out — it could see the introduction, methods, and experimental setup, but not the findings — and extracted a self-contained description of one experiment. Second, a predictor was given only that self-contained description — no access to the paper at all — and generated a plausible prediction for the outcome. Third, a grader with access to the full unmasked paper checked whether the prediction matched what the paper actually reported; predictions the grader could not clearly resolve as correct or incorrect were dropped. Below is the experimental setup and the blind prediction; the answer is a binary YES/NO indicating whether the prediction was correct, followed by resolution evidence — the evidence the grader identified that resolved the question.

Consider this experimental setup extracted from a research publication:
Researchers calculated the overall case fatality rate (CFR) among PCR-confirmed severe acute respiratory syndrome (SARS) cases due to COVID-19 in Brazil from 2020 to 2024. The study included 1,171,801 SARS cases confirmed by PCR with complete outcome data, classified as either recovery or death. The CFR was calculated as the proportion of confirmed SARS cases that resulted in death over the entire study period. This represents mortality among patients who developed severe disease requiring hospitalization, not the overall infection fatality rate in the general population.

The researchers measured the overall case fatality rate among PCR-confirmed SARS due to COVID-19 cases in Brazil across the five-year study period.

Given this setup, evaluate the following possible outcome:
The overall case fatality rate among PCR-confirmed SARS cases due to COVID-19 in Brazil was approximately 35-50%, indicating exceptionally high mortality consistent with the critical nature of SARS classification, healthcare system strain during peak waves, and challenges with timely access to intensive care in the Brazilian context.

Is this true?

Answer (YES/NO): NO